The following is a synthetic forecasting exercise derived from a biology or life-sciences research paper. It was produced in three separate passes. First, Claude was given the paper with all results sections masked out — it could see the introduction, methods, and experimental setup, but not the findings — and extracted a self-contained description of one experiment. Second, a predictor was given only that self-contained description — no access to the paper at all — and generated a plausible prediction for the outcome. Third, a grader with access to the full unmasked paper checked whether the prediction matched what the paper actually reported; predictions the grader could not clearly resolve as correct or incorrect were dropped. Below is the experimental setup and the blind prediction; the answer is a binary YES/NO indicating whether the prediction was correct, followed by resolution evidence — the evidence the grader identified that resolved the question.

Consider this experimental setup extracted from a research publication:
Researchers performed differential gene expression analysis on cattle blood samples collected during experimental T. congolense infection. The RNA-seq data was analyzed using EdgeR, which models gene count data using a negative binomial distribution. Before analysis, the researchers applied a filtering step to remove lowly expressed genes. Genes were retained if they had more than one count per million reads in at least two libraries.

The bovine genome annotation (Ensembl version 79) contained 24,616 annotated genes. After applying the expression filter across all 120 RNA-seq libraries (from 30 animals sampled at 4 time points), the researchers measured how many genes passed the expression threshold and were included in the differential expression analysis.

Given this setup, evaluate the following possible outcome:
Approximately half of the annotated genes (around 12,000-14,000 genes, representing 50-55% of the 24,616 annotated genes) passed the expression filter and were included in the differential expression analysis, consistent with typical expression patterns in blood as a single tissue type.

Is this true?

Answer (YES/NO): YES